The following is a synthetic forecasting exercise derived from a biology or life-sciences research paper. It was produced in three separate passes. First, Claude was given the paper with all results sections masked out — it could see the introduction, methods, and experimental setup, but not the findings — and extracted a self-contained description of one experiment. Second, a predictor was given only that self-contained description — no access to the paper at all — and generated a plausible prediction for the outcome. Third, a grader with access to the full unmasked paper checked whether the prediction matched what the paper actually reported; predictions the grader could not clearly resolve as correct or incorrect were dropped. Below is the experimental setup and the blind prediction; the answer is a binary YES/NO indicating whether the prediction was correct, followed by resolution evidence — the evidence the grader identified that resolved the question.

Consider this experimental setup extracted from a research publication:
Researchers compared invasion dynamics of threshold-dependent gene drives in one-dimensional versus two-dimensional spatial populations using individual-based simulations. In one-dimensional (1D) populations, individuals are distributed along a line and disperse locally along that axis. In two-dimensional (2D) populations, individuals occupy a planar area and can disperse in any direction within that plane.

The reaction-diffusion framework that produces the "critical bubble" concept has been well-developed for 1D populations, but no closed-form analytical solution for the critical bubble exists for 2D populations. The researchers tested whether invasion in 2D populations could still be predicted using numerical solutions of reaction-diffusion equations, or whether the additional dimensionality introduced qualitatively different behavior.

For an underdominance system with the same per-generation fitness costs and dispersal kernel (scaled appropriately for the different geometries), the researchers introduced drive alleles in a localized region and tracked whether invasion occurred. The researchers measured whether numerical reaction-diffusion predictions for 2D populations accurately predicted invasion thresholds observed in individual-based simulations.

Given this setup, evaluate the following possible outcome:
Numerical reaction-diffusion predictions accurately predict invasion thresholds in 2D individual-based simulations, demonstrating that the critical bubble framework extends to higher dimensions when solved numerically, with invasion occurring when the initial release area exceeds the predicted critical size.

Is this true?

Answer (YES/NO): NO